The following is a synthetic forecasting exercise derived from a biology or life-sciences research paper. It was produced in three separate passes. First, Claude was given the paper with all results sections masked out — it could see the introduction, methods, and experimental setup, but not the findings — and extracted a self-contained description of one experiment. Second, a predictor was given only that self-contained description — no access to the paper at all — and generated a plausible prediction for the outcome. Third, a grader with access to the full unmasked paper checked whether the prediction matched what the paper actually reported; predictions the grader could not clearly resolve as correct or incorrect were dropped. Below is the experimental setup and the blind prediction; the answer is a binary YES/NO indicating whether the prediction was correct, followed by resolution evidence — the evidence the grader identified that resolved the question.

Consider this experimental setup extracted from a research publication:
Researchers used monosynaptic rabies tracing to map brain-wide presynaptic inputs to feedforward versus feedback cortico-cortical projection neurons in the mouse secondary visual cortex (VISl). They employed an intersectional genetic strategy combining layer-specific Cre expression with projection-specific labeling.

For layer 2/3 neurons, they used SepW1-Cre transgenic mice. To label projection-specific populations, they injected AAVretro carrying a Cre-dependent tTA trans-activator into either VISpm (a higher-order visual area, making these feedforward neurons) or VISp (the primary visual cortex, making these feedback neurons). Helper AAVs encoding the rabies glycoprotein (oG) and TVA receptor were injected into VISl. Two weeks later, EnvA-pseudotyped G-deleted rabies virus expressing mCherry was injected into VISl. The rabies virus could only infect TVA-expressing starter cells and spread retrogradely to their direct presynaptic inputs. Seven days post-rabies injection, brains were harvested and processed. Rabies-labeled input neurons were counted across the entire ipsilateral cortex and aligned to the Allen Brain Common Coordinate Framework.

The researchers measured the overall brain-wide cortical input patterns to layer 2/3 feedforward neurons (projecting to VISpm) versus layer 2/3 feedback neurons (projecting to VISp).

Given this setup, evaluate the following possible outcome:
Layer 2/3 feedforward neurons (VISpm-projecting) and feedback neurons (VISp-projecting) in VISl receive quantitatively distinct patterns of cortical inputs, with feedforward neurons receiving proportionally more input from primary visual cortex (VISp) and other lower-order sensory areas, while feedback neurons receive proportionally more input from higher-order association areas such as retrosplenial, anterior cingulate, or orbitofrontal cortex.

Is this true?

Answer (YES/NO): NO